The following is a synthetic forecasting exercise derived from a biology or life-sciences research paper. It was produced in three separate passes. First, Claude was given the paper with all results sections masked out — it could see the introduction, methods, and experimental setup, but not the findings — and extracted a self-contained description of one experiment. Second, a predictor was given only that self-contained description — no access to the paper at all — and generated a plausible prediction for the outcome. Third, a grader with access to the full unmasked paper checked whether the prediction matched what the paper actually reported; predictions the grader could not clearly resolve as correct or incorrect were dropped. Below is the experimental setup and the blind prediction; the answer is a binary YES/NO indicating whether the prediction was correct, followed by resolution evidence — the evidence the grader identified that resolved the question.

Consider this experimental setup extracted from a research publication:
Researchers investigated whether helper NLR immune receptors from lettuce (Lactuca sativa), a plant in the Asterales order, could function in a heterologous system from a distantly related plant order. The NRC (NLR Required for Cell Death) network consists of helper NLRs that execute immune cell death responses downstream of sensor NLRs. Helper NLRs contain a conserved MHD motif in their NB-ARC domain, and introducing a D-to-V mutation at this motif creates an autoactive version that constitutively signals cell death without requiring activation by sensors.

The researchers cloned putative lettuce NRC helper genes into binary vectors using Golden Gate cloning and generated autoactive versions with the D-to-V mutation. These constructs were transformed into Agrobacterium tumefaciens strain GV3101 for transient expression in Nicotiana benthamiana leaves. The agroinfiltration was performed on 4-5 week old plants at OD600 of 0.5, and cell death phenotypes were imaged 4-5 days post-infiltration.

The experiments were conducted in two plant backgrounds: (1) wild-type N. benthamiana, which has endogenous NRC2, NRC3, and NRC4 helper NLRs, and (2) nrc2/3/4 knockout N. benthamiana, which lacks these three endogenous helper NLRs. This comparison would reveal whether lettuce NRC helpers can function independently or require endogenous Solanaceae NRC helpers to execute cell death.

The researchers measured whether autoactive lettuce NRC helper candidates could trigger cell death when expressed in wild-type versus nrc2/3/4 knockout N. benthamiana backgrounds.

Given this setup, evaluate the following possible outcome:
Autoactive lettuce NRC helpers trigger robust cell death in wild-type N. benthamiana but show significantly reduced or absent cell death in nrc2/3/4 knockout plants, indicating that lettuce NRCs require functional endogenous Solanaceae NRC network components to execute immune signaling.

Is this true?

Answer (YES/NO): NO